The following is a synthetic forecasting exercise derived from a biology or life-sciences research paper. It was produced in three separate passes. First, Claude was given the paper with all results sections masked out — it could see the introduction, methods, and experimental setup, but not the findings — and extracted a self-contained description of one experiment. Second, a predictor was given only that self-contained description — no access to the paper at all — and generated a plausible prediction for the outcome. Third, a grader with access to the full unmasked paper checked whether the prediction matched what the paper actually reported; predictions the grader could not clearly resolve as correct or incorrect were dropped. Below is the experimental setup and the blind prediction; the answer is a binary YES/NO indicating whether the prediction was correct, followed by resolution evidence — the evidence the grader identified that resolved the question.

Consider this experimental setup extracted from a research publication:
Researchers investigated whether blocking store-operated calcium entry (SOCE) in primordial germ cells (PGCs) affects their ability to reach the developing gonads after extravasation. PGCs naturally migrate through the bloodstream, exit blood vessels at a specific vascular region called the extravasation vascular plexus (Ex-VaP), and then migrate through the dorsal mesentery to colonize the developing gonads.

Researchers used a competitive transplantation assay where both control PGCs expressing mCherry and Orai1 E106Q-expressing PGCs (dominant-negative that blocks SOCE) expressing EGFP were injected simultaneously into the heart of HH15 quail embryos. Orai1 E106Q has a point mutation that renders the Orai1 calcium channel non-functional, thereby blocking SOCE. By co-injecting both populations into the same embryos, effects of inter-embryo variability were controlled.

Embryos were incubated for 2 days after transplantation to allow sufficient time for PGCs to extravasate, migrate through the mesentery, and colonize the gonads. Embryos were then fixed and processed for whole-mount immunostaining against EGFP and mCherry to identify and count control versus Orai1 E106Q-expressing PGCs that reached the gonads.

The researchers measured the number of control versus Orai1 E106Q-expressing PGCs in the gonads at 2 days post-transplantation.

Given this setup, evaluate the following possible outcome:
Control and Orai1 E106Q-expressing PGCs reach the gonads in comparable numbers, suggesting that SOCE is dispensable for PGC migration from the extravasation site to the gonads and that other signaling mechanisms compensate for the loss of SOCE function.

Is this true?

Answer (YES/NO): NO